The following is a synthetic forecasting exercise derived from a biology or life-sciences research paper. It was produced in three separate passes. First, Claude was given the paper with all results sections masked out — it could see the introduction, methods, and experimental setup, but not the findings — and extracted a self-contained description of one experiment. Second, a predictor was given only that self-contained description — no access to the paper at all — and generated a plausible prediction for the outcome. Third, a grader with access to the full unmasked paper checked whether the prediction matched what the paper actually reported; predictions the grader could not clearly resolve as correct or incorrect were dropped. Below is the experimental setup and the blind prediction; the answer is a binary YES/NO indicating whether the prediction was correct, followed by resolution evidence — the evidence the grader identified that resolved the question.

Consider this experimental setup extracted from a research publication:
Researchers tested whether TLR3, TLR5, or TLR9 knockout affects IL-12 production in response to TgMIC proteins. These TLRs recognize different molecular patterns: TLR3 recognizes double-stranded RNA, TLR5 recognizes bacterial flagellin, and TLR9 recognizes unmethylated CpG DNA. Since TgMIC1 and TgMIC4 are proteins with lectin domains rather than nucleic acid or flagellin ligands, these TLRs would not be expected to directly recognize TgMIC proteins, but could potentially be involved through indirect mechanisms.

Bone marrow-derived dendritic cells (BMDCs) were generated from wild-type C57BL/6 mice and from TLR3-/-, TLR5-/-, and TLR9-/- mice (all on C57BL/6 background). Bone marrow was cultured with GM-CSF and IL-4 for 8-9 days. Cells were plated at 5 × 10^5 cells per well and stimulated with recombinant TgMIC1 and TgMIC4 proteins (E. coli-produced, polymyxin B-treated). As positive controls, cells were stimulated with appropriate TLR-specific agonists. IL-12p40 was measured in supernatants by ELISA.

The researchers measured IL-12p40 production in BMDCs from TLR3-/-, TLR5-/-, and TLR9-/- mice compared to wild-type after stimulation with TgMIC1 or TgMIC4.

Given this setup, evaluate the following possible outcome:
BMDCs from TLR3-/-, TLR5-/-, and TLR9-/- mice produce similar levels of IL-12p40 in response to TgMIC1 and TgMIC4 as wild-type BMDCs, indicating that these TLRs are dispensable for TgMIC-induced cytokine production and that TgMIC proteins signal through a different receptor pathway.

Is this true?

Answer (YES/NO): YES